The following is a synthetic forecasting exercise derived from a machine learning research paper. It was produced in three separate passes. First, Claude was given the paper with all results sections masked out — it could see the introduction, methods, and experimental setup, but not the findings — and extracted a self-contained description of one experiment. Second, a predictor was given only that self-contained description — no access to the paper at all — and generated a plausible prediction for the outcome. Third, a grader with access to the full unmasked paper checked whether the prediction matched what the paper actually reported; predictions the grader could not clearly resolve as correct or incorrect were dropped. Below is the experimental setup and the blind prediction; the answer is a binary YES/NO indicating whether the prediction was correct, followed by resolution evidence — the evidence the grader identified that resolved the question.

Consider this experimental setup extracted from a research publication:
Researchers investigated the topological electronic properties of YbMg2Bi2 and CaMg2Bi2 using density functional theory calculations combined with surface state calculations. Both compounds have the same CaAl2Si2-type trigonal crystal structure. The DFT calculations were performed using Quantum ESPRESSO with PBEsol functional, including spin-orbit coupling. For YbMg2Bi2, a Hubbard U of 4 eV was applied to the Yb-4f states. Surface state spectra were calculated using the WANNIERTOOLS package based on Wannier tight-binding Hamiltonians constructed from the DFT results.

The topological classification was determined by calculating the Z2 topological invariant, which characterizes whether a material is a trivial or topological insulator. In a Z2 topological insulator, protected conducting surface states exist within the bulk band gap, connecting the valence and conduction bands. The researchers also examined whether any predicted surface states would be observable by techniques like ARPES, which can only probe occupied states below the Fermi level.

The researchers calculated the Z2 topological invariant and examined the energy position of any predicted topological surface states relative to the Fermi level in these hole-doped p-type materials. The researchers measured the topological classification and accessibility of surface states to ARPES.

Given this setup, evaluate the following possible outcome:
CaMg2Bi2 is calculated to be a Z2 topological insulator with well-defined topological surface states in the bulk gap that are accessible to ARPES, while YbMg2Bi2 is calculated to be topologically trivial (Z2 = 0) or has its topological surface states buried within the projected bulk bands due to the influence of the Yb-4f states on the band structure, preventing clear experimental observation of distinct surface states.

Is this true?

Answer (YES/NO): NO